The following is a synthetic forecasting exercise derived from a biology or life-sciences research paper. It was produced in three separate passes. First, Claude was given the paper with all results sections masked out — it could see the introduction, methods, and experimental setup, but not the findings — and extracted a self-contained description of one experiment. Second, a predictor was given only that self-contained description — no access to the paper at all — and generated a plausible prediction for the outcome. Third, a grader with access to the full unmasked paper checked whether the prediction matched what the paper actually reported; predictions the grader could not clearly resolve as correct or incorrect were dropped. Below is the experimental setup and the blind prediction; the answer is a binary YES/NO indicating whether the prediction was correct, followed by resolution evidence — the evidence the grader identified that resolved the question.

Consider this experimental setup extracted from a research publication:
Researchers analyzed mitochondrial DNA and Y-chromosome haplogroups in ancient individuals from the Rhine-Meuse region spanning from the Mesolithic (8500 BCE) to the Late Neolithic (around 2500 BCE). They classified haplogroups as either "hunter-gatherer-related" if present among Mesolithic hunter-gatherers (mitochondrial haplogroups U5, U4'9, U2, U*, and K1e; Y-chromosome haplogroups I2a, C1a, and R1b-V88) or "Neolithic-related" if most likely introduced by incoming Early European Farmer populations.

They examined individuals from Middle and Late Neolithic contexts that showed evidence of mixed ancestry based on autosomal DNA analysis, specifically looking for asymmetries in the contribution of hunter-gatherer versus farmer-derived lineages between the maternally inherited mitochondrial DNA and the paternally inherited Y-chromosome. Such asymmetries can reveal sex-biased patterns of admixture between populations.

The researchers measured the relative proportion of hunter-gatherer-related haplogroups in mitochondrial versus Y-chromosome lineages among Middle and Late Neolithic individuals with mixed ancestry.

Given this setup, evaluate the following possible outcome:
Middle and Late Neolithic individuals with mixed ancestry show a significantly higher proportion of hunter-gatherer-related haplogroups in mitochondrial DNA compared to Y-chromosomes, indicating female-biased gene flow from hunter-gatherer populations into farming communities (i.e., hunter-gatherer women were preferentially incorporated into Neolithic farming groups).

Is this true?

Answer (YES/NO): NO